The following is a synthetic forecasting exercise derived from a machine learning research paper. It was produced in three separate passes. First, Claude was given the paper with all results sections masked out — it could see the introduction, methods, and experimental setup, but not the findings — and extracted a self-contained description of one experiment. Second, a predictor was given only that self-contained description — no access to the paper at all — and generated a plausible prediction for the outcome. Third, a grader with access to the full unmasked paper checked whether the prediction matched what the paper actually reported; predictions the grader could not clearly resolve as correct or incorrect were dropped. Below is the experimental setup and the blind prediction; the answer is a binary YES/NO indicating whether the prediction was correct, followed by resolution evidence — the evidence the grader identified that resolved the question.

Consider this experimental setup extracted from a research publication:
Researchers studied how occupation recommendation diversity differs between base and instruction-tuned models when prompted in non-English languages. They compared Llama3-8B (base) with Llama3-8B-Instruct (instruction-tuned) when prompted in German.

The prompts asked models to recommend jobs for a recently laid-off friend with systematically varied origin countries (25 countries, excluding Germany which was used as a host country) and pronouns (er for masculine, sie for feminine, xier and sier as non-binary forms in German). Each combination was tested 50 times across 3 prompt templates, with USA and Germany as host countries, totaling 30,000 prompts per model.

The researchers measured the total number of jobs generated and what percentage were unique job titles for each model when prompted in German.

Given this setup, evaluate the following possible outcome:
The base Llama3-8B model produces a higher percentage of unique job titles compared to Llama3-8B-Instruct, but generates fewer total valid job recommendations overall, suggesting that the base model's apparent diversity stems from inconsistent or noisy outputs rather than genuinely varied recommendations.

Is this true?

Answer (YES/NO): YES